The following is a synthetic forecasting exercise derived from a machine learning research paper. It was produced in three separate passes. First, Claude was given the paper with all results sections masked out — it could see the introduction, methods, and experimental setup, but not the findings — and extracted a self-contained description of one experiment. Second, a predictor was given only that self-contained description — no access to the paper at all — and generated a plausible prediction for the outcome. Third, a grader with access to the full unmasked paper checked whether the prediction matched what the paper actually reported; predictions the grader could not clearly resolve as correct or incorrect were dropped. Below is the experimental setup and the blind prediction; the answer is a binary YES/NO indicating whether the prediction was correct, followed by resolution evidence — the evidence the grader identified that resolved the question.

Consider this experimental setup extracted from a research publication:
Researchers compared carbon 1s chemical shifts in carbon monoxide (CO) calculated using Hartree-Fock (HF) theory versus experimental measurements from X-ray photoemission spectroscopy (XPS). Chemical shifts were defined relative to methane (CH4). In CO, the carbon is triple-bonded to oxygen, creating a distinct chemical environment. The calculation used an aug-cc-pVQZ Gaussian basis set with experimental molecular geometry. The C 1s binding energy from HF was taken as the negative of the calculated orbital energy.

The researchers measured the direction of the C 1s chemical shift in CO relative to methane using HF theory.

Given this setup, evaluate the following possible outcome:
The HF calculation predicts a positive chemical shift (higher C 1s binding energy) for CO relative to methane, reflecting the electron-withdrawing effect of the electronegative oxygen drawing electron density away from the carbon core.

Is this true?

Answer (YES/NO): YES